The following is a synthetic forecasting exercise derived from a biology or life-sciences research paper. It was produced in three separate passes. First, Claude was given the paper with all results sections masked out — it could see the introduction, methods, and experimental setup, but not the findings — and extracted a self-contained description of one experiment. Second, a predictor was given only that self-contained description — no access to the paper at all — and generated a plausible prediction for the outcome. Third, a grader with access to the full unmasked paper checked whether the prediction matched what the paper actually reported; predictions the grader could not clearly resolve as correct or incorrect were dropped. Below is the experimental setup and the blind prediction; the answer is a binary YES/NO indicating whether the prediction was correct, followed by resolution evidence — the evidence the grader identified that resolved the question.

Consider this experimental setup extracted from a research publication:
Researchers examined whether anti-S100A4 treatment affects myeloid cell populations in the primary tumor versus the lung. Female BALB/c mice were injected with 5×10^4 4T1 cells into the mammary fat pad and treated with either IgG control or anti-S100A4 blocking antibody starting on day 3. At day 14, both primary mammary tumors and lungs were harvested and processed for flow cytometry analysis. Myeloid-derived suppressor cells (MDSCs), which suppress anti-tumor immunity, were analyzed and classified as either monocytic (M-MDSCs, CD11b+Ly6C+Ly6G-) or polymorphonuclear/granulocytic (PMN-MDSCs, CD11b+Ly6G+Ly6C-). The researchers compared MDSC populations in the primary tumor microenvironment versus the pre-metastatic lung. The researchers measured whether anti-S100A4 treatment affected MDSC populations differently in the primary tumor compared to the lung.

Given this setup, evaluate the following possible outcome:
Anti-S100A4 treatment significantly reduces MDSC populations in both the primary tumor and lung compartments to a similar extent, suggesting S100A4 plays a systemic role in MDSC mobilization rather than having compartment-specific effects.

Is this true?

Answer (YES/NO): NO